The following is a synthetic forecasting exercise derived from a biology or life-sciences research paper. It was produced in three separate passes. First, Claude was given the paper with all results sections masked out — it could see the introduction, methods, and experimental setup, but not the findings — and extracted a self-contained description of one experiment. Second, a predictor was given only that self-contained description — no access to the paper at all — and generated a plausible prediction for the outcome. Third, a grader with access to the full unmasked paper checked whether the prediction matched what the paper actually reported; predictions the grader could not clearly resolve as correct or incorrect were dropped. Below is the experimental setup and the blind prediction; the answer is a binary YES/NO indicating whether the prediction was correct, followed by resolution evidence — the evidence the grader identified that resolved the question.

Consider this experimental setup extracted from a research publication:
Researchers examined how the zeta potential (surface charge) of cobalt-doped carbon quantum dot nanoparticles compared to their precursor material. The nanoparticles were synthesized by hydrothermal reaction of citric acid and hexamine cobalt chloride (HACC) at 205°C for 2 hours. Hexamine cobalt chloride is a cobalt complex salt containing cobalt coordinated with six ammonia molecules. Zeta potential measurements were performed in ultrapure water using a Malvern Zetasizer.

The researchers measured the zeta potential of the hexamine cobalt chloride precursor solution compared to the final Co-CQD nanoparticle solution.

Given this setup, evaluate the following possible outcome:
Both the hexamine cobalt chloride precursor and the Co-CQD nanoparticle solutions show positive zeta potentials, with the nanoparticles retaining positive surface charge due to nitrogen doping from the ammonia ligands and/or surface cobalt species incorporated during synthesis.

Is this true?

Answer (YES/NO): NO